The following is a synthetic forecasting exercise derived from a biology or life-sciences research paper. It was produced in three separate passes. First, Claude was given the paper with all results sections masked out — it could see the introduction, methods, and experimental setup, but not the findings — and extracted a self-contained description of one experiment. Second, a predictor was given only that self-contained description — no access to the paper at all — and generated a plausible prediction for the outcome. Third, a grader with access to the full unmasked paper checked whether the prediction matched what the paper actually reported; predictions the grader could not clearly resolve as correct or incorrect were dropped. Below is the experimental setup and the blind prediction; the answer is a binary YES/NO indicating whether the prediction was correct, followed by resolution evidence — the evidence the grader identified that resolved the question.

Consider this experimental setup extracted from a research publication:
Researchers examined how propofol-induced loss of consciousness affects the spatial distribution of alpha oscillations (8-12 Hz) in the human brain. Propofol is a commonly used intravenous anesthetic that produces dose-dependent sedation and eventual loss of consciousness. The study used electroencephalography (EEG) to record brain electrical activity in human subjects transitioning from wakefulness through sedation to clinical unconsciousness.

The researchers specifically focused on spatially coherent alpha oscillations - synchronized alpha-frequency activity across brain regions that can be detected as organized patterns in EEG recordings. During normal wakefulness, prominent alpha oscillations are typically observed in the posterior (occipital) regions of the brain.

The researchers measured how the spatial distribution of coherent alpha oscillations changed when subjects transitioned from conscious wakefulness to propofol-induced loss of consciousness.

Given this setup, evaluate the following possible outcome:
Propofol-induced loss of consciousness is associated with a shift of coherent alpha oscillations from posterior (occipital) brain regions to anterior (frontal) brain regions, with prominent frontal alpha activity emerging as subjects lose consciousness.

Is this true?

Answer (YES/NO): YES